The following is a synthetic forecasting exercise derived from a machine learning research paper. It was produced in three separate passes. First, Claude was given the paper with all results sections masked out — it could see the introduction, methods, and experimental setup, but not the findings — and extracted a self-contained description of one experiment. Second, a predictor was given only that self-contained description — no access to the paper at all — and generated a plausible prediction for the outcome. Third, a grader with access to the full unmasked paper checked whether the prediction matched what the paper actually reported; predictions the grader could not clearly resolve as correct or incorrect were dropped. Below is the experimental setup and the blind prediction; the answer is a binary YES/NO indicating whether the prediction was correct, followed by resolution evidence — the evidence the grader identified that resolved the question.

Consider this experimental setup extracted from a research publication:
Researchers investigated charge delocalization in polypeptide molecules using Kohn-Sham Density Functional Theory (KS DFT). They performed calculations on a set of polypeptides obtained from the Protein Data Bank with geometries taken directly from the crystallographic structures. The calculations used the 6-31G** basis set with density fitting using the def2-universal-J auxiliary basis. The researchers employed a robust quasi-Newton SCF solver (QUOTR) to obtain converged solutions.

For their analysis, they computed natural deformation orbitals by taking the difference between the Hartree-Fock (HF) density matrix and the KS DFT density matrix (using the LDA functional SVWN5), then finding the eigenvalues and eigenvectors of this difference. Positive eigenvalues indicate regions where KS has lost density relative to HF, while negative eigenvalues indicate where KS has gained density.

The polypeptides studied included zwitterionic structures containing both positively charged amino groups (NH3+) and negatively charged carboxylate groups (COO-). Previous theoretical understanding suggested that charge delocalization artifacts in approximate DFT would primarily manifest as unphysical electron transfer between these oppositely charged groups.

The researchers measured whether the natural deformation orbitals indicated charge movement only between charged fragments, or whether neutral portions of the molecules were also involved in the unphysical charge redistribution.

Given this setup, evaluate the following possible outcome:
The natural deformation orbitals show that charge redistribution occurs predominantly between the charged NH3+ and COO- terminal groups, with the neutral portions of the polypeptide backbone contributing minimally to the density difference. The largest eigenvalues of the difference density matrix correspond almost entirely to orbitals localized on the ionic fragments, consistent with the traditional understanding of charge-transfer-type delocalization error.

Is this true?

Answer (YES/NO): NO